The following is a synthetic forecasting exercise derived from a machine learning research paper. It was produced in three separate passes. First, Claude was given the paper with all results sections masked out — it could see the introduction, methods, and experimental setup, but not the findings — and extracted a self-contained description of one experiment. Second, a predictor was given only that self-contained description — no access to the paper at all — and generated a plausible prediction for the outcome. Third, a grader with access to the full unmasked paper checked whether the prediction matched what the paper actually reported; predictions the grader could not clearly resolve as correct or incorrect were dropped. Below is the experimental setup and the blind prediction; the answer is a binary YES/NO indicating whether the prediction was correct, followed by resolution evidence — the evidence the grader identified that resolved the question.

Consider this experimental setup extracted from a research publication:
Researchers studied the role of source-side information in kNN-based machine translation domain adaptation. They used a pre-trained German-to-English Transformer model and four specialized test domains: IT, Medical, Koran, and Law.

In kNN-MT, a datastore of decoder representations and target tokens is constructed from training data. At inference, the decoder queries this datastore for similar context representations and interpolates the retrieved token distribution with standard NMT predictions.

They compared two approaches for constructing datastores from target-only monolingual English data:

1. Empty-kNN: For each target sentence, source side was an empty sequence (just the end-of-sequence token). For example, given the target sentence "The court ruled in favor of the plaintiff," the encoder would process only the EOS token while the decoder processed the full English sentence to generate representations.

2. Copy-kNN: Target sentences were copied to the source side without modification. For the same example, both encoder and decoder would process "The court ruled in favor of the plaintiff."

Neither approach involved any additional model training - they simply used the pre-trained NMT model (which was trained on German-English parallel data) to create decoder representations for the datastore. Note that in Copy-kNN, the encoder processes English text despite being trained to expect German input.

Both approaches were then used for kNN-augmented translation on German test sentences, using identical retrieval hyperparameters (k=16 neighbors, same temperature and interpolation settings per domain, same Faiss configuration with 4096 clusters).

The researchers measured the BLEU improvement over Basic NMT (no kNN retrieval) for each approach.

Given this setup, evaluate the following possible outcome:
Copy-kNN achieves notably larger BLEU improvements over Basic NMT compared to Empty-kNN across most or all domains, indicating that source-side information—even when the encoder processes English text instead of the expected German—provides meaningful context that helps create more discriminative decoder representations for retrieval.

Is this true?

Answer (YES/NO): YES